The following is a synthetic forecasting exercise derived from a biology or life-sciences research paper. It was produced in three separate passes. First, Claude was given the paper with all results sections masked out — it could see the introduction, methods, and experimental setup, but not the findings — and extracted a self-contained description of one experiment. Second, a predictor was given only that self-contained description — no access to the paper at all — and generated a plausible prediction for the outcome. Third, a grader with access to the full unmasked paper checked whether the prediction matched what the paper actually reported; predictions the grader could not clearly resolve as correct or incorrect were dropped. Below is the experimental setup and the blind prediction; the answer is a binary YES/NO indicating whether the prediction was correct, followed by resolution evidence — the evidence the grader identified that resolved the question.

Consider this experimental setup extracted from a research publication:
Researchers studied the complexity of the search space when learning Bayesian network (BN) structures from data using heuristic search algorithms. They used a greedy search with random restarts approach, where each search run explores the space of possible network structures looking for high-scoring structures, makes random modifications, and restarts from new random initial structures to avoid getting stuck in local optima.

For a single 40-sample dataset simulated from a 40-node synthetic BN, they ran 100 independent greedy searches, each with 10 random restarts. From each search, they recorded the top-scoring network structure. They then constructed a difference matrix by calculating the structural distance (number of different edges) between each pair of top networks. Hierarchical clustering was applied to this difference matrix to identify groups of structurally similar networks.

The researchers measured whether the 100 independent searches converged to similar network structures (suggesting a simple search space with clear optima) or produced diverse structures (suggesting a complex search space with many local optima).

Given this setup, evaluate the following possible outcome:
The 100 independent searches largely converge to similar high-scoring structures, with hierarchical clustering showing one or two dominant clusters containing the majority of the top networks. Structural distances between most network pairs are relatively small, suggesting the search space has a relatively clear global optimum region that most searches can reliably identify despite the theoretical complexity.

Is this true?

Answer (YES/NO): NO